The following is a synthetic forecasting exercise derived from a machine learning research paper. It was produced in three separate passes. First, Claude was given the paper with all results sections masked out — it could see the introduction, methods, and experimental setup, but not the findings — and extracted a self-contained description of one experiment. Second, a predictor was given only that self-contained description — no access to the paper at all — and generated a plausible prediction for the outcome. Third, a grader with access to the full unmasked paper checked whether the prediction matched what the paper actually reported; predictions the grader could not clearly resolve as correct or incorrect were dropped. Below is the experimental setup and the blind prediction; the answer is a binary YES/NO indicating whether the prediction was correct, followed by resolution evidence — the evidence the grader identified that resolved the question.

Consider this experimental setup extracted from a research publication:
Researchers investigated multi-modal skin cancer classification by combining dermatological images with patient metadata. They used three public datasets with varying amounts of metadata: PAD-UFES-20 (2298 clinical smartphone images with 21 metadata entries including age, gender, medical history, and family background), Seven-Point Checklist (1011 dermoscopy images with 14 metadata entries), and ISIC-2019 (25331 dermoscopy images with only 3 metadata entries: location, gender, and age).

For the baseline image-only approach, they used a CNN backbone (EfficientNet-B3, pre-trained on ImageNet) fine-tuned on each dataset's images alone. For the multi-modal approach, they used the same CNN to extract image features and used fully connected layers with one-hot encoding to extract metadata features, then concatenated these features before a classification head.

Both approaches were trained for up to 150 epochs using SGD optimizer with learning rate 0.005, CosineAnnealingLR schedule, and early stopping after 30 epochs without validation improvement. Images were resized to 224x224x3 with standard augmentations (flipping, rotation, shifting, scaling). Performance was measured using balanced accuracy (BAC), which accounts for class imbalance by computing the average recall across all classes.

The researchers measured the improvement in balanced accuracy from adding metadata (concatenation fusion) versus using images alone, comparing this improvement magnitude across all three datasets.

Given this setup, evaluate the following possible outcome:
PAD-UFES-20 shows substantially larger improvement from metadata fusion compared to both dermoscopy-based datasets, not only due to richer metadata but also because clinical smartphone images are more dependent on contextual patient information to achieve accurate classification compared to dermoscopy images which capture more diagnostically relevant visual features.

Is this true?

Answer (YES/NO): NO